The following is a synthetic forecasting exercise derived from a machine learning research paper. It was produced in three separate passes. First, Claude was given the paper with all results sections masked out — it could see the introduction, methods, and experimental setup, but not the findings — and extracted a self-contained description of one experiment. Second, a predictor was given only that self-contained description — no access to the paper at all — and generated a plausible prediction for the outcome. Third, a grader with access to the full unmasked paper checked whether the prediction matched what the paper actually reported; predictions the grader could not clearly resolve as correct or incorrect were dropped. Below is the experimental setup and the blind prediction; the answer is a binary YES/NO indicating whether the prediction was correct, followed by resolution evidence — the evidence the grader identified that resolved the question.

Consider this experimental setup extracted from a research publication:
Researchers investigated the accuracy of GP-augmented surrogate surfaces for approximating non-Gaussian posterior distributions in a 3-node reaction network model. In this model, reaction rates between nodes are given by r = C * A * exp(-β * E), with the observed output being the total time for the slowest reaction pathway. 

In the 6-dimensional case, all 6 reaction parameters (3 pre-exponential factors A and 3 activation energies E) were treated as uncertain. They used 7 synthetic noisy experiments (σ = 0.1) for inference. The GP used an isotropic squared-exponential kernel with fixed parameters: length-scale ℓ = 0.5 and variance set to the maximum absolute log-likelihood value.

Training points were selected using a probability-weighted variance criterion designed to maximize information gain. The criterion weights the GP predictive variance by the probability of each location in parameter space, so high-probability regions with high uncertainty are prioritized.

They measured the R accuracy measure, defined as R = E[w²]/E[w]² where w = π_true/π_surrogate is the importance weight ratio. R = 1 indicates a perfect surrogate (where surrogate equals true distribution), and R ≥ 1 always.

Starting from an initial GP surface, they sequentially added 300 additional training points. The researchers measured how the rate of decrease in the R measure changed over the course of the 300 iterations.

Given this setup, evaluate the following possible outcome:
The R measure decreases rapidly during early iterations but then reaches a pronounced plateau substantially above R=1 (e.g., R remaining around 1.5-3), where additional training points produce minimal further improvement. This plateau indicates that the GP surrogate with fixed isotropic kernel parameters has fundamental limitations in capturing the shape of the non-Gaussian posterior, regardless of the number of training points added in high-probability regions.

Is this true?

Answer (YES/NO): NO